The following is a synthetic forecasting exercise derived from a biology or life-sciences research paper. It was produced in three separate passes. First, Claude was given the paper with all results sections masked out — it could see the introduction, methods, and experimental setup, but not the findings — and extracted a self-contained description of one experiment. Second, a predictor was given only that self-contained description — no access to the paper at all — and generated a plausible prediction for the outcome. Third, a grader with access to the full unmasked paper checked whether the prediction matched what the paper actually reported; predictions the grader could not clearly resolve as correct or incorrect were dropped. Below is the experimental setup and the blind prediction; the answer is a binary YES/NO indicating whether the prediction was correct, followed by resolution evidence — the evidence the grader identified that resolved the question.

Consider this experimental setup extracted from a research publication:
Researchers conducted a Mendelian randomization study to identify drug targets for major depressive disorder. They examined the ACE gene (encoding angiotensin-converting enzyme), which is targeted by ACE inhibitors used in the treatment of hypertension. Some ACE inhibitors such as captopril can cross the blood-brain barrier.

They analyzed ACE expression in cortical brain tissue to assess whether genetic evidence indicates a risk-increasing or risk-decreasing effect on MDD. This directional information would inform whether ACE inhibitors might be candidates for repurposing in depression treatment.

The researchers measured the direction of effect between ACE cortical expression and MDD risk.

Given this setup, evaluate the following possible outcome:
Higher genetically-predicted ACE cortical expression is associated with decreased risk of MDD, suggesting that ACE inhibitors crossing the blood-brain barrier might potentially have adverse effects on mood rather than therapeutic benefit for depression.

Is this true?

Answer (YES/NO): NO